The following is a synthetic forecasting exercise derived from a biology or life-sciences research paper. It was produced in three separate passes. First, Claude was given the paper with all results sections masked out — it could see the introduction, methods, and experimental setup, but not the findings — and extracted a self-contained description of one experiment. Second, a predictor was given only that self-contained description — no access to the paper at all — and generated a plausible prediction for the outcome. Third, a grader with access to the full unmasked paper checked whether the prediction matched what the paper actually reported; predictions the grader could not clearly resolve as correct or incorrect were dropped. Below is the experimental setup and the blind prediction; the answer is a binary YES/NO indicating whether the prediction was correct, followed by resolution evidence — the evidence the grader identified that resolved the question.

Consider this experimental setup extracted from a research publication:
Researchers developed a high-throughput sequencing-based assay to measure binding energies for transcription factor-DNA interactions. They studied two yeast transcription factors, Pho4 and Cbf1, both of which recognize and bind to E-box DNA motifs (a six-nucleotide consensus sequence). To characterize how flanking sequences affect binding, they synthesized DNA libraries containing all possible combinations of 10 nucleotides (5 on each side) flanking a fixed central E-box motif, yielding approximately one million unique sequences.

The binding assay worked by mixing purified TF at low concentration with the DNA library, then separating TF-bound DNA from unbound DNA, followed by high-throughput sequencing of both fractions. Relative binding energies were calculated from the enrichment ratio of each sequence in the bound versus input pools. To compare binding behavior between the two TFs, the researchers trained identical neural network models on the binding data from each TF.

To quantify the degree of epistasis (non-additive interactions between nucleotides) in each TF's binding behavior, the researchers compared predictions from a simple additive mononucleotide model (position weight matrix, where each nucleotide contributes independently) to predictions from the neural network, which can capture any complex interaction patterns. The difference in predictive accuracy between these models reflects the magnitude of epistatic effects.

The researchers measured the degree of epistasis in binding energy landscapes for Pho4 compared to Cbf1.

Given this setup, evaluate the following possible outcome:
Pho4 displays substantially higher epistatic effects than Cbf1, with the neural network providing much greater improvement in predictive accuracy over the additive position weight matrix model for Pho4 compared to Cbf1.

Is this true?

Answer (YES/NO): NO